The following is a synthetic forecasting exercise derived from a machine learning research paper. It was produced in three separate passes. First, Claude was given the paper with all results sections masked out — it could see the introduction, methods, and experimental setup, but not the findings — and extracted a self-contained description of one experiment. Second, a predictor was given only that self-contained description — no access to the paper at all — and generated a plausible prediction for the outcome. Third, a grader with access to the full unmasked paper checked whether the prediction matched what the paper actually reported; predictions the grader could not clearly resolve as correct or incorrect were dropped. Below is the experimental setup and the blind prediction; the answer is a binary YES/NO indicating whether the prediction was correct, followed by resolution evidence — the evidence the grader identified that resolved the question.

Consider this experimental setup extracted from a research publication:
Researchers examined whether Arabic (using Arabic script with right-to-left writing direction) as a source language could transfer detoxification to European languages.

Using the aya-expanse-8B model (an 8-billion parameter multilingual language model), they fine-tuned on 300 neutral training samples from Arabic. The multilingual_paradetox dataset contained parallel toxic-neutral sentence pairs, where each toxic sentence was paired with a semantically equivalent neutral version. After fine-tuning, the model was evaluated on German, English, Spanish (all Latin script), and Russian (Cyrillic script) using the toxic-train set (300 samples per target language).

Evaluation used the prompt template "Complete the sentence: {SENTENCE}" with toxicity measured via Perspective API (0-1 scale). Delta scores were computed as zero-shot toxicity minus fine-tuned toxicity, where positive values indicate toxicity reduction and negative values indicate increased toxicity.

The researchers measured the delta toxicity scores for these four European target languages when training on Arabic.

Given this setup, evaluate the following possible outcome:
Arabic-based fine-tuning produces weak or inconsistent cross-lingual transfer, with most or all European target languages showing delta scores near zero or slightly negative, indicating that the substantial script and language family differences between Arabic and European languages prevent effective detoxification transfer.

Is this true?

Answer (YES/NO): NO